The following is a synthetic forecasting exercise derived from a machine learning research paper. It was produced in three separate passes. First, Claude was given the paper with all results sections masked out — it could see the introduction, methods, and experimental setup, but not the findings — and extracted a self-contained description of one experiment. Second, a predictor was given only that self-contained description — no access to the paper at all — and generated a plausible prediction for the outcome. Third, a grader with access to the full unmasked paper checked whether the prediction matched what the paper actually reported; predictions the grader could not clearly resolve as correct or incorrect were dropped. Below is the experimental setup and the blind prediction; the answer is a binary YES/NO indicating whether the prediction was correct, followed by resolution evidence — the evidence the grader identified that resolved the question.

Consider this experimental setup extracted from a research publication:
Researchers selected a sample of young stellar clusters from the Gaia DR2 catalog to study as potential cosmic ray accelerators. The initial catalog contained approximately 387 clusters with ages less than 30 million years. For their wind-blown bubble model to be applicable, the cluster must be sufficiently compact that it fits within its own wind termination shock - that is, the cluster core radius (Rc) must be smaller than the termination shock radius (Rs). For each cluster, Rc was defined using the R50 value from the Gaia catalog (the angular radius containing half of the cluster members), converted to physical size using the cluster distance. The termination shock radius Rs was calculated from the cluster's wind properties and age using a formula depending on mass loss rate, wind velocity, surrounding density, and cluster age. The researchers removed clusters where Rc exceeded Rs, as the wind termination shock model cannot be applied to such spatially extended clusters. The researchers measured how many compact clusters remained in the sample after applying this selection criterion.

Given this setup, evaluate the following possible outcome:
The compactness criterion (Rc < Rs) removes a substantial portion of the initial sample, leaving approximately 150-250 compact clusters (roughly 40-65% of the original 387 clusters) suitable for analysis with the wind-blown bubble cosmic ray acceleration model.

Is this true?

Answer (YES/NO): NO